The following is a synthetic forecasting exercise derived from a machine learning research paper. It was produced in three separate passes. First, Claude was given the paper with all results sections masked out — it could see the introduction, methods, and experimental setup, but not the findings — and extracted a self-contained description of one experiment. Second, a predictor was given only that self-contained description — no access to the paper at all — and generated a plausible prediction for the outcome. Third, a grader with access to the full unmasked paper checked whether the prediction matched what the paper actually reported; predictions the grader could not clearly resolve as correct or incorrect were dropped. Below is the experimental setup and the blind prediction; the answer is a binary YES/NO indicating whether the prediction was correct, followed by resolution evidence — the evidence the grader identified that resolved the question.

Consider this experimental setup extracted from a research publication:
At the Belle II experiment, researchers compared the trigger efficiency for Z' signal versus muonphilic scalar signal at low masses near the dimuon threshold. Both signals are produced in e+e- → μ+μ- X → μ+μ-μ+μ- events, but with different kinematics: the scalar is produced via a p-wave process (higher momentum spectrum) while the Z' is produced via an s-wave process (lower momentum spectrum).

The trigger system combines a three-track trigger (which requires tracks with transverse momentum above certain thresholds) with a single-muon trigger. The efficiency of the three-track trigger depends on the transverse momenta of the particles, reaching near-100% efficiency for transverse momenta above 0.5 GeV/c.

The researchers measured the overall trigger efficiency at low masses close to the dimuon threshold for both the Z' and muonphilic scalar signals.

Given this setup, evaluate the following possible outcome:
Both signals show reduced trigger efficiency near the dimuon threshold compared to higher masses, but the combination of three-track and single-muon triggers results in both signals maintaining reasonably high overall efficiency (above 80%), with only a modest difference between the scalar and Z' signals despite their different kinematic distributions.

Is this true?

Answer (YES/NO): YES